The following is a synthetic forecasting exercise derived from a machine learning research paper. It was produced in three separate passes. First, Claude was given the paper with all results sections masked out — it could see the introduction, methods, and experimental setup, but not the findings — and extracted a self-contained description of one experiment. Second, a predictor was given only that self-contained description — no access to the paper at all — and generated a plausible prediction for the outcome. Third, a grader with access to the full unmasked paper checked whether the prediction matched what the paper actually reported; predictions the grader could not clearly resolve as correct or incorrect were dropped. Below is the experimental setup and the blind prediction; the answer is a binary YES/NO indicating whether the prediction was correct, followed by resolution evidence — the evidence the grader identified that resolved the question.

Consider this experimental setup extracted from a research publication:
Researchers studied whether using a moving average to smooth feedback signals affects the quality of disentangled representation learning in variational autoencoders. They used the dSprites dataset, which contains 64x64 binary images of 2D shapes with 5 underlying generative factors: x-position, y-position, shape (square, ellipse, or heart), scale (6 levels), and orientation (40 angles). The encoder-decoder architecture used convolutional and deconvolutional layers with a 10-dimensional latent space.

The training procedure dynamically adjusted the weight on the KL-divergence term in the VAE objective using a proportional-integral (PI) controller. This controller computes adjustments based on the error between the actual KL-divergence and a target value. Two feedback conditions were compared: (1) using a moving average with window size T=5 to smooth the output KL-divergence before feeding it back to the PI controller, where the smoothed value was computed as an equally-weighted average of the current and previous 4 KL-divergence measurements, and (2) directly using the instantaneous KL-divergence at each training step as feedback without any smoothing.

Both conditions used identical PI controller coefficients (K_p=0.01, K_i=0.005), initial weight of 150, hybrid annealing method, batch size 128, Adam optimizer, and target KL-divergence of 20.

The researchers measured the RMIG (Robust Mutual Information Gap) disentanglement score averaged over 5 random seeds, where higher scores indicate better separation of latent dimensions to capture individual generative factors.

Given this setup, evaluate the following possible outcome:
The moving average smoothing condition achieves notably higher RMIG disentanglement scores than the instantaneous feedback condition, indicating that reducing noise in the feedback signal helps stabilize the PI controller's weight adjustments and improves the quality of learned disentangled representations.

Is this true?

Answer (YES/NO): YES